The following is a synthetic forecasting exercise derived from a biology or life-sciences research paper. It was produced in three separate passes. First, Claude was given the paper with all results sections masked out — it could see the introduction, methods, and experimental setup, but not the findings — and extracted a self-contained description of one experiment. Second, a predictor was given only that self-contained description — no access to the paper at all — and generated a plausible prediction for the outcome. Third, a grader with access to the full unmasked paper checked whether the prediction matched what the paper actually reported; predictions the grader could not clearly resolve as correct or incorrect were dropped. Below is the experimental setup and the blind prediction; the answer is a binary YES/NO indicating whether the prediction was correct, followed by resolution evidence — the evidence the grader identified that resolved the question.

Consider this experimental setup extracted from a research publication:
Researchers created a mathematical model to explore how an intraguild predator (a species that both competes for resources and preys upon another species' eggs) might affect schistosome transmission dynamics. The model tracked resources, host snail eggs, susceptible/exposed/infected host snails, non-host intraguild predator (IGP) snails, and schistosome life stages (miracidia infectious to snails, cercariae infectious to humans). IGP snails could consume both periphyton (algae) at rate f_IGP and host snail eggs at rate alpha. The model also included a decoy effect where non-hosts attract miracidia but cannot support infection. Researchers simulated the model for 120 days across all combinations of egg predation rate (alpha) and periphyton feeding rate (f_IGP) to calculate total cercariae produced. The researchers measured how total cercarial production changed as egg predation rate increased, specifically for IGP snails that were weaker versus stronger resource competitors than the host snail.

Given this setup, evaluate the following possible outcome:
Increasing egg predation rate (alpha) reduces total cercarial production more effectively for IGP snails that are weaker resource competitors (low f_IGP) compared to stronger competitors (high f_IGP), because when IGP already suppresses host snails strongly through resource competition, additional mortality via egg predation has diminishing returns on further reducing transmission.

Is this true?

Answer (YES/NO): NO